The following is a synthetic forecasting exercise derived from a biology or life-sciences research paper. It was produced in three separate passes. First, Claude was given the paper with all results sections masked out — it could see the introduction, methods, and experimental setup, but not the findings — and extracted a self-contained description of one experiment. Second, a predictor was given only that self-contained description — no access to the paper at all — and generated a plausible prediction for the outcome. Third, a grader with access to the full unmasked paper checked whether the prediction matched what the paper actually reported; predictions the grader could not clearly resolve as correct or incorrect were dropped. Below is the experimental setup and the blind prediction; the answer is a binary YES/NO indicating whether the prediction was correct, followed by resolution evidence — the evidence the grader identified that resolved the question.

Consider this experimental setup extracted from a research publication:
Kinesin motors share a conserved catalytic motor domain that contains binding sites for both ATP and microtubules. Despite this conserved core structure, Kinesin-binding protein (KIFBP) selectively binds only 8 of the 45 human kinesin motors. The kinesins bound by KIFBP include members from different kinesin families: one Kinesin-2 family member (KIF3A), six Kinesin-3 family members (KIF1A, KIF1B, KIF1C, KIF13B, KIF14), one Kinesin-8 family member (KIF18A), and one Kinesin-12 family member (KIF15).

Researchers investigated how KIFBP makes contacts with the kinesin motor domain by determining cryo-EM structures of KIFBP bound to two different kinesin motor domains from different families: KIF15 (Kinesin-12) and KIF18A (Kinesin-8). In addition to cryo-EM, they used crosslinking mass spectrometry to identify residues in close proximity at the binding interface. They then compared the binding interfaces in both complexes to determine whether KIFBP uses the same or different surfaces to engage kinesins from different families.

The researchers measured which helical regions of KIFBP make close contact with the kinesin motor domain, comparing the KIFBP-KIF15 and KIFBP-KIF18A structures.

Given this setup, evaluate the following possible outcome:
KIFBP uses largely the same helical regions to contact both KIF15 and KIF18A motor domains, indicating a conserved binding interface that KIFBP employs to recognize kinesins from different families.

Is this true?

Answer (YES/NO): YES